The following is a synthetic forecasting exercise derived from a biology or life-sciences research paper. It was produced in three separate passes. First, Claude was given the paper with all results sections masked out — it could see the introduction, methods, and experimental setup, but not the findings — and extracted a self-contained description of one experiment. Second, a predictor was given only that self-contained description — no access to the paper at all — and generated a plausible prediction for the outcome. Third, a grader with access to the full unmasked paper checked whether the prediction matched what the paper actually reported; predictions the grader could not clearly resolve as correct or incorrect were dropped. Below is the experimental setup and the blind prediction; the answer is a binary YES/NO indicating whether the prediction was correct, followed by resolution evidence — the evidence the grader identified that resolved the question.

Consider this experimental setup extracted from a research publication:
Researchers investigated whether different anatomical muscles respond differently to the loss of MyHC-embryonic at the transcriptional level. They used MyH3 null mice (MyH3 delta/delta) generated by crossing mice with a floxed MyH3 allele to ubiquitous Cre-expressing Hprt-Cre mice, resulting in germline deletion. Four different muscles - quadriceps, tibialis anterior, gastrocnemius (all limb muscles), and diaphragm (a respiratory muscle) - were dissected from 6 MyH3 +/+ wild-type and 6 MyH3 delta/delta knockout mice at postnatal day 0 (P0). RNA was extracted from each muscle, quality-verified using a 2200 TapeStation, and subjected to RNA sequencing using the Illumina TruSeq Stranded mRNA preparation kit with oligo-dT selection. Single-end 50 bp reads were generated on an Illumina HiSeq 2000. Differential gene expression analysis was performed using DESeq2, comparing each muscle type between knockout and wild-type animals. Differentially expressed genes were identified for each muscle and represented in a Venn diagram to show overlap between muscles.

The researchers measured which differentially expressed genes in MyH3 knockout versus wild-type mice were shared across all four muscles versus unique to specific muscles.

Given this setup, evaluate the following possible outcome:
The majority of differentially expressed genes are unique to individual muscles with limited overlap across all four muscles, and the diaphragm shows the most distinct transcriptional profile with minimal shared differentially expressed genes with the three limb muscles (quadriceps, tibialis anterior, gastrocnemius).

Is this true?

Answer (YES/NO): YES